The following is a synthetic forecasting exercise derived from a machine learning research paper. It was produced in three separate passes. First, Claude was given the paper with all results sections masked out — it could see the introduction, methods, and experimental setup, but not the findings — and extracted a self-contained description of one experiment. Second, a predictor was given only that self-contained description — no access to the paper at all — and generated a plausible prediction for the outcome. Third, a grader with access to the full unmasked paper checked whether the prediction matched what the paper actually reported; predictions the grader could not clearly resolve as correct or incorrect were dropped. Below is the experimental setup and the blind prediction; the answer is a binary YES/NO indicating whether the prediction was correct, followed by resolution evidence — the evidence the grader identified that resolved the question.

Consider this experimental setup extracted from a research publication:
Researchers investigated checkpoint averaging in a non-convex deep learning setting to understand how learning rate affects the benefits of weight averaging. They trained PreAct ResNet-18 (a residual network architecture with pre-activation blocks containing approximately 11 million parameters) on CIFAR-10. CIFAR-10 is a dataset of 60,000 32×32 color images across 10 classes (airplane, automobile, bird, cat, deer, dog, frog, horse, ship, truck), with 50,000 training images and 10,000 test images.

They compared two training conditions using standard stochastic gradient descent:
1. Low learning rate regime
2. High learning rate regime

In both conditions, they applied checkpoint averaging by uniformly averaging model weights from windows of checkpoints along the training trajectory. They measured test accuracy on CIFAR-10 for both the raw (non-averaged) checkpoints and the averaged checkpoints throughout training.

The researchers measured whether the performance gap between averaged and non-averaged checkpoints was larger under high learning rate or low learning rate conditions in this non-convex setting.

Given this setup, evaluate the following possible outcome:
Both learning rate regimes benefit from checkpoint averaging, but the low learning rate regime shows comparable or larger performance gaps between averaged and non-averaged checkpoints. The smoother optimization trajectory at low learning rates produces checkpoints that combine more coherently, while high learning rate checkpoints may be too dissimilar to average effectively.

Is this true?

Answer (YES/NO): NO